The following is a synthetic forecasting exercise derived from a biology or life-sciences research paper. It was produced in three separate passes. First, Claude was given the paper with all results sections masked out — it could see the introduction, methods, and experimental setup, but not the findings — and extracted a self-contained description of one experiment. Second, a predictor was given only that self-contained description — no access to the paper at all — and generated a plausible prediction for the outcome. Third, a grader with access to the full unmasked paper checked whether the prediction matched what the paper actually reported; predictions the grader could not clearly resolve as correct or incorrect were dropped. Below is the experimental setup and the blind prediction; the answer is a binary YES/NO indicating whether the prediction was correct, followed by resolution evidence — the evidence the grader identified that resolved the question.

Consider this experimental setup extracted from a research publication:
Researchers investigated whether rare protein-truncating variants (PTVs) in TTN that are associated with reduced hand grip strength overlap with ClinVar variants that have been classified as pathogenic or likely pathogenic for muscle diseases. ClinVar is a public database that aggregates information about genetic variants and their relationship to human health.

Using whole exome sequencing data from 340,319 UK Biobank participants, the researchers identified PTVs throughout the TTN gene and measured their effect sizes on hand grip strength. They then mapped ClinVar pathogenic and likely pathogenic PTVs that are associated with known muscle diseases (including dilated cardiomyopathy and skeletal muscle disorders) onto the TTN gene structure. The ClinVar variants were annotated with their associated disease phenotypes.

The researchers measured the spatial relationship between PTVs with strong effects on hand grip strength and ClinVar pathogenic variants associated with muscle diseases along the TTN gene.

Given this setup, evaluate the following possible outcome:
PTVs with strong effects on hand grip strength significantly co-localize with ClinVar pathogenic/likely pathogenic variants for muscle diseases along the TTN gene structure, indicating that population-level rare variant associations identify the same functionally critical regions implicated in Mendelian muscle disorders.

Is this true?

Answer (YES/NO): YES